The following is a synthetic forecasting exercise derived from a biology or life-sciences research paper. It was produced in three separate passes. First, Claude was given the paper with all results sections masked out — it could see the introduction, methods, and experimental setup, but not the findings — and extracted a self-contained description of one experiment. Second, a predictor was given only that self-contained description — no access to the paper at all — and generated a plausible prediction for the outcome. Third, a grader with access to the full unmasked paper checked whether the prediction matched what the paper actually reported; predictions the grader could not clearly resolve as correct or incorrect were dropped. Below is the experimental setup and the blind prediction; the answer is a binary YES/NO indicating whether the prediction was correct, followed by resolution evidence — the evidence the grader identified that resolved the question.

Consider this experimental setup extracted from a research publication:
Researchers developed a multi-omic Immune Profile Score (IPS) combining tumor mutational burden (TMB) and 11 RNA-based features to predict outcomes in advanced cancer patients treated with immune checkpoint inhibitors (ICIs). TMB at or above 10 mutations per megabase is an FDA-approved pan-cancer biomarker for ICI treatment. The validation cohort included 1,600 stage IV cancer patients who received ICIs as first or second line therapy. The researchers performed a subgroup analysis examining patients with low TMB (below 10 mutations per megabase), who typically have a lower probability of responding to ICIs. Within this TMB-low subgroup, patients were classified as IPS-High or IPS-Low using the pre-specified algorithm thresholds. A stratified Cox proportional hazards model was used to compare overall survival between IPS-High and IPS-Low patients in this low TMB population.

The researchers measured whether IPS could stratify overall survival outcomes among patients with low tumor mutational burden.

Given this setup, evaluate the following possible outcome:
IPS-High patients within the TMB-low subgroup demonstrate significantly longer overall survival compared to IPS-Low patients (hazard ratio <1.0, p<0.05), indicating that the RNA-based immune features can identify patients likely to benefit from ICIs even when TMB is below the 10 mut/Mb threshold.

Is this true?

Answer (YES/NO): YES